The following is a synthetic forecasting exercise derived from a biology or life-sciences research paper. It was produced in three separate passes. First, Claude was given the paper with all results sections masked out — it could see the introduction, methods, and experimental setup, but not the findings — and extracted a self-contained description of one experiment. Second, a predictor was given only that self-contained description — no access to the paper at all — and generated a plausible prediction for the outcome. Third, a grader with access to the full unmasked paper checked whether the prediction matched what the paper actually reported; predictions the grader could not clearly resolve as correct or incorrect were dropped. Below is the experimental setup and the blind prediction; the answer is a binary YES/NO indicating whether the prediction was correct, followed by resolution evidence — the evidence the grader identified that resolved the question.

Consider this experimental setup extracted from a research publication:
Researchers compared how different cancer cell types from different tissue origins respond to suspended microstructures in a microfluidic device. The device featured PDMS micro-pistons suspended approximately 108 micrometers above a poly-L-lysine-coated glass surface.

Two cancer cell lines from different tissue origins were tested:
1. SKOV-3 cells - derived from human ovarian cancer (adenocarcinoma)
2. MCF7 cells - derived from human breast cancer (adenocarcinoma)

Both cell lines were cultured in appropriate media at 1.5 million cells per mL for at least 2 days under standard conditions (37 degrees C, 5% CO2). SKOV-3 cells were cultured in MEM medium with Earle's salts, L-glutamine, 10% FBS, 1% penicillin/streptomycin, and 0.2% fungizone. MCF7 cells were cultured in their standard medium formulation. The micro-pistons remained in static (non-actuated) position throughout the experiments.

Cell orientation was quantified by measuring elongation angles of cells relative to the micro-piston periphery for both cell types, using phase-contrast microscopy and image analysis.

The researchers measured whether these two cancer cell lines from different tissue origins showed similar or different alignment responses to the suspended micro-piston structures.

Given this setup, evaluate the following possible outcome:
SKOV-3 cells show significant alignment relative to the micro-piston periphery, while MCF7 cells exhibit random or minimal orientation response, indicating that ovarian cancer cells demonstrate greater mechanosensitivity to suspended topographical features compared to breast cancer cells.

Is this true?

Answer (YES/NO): YES